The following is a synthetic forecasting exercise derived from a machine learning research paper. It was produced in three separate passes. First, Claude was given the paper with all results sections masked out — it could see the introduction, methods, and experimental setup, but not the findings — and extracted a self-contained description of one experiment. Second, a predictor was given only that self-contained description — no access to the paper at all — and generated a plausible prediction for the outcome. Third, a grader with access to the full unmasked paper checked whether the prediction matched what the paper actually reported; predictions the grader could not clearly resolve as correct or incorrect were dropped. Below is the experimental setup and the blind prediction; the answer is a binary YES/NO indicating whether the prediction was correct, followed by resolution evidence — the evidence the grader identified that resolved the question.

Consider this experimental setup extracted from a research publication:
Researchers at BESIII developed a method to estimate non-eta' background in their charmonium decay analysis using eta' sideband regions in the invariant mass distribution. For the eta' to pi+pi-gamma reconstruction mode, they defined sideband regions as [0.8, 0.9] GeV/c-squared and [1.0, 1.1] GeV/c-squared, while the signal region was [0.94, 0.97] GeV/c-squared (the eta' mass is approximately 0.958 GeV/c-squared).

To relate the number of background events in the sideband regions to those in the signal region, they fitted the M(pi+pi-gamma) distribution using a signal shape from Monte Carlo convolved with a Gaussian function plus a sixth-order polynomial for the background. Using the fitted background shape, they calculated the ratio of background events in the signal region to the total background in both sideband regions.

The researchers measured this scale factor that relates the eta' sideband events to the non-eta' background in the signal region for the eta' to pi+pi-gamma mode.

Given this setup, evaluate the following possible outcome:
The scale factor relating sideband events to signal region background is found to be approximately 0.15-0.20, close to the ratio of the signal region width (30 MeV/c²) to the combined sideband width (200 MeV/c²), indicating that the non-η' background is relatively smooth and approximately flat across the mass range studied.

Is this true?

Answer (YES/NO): YES